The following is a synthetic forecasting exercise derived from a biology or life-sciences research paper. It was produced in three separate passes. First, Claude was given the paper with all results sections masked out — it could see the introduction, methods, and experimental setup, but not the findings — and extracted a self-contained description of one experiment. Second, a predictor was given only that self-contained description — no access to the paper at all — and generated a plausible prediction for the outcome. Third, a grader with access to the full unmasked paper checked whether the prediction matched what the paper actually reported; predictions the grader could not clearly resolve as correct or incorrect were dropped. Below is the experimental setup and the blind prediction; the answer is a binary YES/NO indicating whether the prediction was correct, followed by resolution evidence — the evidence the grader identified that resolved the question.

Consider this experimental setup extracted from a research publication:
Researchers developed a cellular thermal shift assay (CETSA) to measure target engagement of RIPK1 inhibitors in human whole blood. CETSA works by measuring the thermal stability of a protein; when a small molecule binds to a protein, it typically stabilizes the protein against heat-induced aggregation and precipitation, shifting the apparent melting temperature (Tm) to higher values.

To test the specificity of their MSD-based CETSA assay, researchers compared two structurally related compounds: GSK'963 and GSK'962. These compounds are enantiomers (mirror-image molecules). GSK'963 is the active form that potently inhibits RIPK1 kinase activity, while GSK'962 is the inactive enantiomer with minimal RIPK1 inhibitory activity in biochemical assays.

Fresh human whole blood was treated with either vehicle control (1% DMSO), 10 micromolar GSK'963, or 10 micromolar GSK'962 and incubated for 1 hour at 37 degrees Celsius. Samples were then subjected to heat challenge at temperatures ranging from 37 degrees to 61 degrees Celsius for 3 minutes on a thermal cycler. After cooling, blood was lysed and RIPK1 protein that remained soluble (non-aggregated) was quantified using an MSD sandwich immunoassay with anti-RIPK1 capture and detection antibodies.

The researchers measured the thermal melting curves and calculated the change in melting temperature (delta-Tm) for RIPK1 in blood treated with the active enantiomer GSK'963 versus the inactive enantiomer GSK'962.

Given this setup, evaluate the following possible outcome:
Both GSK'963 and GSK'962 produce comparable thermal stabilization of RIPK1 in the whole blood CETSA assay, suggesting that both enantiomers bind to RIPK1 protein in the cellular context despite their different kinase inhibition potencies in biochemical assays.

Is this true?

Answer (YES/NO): NO